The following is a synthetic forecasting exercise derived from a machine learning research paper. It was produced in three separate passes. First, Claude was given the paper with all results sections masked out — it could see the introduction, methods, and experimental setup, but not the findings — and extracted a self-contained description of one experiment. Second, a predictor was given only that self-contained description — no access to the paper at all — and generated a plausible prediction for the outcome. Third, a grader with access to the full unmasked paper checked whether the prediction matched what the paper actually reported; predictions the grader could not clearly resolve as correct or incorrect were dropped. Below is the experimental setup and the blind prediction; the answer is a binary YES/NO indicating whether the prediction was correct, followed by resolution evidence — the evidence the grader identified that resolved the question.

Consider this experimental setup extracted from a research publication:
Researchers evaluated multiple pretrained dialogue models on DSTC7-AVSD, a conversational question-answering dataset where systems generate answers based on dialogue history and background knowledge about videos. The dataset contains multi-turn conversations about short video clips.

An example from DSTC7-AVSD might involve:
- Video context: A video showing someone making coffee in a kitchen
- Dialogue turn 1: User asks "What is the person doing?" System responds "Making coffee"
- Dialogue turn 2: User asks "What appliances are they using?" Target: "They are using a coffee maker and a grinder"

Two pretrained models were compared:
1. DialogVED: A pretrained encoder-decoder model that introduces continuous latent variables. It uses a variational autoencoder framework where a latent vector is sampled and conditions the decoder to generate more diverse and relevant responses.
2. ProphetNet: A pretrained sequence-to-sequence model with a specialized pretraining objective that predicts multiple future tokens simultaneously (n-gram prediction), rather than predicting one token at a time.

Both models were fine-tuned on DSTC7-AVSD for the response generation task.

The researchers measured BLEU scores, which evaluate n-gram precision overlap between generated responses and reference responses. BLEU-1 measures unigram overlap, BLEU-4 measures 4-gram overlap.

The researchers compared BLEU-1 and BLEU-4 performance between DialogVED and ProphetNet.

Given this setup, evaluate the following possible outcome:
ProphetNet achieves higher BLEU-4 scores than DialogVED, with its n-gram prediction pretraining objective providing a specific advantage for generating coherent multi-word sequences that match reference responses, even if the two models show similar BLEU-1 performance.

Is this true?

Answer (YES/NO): NO